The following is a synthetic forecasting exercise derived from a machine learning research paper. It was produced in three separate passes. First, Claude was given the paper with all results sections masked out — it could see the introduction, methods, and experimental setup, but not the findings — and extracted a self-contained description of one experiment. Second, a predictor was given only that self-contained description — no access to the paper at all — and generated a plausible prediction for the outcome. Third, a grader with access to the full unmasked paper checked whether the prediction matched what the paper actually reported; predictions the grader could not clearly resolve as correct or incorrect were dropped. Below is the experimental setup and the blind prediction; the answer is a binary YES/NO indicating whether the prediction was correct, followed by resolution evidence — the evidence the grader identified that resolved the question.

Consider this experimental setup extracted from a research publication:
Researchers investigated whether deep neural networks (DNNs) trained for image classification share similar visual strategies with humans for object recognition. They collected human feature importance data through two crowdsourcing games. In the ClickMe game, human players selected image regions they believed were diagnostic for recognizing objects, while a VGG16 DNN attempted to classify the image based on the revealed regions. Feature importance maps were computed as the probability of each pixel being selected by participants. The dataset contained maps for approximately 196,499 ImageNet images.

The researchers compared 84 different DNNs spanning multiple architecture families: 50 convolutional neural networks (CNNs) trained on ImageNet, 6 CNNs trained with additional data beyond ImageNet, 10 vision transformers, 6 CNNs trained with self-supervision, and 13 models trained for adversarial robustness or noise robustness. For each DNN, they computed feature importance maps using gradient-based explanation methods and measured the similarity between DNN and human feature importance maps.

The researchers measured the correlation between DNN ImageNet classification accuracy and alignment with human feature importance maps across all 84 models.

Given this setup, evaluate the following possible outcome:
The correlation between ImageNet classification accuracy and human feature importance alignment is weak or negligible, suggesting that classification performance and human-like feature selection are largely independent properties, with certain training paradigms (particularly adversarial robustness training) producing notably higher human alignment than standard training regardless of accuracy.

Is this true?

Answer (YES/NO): NO